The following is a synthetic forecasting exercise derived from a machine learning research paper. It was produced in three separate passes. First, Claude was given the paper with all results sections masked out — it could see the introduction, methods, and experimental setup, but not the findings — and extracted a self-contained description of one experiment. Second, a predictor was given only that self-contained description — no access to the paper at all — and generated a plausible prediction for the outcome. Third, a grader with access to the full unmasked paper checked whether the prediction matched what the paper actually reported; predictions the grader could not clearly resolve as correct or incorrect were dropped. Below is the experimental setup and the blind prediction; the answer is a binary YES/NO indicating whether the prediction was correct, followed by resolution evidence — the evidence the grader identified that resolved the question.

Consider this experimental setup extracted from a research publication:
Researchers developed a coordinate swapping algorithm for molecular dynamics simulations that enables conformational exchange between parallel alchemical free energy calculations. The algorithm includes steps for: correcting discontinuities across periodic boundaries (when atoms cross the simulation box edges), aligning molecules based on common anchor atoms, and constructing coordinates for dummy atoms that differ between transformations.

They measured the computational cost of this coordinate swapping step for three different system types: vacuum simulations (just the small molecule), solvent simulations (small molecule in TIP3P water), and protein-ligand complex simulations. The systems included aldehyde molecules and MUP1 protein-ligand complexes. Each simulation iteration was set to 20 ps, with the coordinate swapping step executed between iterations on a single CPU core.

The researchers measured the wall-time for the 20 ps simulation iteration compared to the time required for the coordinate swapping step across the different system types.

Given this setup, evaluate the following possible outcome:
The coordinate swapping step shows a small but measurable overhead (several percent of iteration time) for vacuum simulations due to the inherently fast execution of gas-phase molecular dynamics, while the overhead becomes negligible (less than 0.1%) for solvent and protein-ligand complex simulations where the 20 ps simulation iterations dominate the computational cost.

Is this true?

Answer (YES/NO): NO